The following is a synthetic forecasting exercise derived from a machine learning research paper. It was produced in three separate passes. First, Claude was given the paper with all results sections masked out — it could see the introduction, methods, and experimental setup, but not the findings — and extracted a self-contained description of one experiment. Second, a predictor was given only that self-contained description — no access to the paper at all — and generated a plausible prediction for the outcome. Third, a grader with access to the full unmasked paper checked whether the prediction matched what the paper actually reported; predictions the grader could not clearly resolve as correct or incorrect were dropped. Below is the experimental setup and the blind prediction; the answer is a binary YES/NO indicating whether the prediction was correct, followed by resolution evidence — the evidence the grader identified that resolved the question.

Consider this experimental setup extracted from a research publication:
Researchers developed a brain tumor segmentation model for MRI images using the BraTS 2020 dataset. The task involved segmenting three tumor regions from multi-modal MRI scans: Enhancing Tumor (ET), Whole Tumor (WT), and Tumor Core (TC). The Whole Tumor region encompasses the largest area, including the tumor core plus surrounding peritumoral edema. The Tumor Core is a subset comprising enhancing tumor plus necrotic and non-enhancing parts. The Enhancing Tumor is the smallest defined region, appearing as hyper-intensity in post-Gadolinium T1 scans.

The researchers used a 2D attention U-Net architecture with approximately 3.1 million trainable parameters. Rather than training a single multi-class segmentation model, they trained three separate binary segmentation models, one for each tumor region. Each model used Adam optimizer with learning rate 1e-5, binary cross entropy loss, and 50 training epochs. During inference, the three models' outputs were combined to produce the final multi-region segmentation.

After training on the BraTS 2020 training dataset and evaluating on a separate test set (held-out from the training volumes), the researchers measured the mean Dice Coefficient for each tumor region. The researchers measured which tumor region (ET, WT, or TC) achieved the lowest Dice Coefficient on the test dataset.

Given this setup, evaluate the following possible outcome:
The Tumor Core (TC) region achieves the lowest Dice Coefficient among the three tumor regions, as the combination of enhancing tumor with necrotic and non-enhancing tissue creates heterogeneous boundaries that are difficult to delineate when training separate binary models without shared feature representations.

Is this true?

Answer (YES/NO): YES